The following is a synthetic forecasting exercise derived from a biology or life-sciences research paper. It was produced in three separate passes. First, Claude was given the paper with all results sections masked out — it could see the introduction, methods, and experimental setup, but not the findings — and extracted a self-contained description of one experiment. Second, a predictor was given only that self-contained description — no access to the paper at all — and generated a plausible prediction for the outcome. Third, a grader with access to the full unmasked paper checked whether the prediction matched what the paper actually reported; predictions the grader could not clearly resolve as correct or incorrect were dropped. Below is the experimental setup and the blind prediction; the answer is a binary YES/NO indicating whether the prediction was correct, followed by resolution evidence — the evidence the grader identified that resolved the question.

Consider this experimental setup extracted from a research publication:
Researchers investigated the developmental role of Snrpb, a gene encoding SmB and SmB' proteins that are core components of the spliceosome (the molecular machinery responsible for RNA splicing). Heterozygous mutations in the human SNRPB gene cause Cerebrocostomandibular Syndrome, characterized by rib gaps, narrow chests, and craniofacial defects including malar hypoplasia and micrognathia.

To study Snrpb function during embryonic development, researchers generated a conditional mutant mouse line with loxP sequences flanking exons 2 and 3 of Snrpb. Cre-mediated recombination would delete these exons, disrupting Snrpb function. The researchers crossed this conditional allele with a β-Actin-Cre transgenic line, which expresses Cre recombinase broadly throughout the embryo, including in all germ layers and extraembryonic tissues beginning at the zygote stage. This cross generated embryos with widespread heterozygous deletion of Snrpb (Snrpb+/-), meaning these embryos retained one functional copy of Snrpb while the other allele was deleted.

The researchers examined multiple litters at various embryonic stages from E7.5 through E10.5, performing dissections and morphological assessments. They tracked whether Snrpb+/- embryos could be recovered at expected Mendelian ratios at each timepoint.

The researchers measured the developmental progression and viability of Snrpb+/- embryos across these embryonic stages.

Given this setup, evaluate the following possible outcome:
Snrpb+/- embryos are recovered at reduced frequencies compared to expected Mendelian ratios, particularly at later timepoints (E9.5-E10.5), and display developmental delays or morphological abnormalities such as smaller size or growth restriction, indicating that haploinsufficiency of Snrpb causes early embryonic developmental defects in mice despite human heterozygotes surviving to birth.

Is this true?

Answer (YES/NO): NO